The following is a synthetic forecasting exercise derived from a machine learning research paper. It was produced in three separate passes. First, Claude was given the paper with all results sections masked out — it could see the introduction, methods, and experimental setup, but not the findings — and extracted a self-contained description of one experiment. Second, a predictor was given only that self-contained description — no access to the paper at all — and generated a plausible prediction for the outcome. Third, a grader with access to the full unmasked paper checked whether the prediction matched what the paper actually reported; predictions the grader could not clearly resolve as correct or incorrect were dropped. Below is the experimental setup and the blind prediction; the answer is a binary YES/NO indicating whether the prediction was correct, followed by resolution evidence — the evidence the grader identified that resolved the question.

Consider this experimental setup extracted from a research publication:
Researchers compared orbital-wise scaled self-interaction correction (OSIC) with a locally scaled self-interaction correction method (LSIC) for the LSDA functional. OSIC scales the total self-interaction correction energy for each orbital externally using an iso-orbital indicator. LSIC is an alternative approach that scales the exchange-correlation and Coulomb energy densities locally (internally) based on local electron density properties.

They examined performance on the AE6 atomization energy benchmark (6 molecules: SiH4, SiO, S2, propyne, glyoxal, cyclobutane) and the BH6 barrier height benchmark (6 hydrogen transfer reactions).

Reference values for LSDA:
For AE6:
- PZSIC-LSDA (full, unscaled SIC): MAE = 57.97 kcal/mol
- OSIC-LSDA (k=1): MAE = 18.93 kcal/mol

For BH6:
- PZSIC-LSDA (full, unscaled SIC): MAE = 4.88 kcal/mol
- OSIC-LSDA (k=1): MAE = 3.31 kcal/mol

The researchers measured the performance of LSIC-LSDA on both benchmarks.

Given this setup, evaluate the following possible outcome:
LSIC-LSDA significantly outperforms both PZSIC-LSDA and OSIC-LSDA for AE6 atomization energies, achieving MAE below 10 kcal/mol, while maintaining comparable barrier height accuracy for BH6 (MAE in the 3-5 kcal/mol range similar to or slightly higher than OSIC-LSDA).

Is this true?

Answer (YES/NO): NO